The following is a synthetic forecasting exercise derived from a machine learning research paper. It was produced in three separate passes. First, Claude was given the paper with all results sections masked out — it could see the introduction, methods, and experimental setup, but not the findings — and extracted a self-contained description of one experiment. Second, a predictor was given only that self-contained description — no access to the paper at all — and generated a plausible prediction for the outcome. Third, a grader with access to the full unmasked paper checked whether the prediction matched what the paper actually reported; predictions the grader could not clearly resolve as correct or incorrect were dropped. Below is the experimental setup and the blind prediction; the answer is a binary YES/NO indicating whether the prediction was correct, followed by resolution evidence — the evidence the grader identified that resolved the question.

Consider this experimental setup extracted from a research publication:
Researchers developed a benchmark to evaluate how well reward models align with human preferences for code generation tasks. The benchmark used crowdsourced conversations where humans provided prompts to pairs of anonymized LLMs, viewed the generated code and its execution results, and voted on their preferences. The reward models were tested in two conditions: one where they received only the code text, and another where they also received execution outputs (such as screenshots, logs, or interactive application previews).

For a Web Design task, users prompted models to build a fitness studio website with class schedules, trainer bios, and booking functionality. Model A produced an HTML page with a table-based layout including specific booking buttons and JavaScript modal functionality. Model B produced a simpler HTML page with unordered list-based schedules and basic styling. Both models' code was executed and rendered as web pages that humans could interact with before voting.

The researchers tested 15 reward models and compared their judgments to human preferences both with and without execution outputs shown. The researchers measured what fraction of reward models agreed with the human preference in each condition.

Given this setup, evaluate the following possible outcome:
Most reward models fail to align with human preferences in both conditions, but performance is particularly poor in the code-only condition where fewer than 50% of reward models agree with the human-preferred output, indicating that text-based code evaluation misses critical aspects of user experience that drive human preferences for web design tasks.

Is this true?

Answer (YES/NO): NO